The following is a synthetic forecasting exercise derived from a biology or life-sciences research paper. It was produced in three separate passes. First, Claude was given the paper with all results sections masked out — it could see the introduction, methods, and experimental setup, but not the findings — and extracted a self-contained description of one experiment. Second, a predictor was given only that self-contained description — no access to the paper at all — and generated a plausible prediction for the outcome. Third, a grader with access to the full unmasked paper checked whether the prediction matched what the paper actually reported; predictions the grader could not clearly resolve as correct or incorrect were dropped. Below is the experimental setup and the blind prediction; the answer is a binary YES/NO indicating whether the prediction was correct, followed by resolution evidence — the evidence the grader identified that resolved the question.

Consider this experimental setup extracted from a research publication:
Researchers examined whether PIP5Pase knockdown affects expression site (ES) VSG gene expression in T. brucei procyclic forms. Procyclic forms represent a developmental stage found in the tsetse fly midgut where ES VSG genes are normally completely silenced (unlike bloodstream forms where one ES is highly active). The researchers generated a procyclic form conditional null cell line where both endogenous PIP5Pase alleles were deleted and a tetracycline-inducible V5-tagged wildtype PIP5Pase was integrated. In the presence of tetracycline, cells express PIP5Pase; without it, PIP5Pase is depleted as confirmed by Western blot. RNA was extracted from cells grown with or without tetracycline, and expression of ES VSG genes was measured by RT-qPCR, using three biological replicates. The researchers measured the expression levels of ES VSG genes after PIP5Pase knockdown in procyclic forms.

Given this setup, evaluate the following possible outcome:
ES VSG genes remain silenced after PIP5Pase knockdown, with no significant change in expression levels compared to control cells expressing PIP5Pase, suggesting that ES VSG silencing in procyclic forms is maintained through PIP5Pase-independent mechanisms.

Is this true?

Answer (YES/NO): NO